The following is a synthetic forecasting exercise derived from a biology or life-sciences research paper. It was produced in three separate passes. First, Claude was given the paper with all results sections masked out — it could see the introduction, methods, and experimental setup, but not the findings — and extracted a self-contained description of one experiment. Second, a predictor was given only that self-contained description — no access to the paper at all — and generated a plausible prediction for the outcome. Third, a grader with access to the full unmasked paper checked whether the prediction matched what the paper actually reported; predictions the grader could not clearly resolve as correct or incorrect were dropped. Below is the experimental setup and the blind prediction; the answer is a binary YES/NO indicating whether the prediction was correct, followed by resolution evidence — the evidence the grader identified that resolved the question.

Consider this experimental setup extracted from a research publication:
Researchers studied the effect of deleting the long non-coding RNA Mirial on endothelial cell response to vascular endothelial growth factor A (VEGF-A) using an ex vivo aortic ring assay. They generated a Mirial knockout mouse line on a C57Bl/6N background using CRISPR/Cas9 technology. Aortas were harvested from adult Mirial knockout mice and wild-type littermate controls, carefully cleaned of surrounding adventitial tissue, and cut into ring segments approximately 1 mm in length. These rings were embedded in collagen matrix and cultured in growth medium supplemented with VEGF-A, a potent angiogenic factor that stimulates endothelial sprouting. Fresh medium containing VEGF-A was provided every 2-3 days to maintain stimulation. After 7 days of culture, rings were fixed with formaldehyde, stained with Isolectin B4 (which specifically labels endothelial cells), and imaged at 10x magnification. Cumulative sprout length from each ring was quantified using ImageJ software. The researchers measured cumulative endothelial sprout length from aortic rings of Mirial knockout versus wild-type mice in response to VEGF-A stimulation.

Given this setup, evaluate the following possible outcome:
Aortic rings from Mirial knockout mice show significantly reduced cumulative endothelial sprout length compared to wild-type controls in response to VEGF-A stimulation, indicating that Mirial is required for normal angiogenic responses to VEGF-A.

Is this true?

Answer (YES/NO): NO